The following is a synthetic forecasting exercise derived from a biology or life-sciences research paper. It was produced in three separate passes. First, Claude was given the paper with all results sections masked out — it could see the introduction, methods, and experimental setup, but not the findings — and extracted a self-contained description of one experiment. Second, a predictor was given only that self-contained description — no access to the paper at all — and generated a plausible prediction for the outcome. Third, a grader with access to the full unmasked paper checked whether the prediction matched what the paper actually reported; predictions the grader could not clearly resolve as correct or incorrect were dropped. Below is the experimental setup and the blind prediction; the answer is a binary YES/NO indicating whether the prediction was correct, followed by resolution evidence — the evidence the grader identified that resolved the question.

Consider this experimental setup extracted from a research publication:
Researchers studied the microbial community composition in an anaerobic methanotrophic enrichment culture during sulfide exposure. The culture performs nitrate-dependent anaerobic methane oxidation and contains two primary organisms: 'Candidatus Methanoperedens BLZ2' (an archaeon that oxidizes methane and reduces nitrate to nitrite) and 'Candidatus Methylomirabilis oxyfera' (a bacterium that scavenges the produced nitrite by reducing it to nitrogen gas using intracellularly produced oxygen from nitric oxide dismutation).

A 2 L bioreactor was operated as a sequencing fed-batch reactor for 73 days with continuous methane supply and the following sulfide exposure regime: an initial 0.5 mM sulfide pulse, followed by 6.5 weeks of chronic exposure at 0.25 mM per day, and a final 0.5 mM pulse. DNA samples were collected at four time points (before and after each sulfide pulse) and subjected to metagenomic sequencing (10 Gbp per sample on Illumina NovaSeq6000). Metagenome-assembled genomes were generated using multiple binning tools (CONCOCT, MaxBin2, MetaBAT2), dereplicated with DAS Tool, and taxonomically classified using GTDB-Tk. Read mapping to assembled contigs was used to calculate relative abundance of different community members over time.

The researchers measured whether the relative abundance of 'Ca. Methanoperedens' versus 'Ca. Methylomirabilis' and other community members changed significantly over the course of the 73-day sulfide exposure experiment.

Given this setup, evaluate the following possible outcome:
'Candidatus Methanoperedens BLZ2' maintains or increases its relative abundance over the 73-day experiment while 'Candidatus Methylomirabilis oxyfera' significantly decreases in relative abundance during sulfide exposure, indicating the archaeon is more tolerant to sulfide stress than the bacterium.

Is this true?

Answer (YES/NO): YES